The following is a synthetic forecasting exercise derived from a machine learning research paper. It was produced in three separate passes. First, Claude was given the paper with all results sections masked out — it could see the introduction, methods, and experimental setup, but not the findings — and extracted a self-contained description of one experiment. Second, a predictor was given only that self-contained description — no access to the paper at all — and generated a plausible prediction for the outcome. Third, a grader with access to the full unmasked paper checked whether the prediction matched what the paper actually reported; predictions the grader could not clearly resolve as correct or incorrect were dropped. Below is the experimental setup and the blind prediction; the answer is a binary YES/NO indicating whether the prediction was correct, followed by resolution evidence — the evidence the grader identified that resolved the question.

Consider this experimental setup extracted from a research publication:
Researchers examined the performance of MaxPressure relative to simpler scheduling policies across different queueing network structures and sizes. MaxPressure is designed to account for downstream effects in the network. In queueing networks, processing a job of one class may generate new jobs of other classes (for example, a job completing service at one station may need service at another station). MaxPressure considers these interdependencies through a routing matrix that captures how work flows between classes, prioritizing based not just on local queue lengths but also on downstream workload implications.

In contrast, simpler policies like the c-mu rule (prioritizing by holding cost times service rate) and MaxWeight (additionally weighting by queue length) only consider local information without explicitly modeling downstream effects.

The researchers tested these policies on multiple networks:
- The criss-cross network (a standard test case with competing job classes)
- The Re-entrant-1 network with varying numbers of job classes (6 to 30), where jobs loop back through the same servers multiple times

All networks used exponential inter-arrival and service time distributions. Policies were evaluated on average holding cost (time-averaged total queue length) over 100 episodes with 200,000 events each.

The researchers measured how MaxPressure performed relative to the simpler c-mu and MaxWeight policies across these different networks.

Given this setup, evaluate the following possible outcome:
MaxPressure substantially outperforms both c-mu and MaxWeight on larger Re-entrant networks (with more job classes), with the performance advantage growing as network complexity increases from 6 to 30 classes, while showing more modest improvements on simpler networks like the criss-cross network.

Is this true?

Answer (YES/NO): NO